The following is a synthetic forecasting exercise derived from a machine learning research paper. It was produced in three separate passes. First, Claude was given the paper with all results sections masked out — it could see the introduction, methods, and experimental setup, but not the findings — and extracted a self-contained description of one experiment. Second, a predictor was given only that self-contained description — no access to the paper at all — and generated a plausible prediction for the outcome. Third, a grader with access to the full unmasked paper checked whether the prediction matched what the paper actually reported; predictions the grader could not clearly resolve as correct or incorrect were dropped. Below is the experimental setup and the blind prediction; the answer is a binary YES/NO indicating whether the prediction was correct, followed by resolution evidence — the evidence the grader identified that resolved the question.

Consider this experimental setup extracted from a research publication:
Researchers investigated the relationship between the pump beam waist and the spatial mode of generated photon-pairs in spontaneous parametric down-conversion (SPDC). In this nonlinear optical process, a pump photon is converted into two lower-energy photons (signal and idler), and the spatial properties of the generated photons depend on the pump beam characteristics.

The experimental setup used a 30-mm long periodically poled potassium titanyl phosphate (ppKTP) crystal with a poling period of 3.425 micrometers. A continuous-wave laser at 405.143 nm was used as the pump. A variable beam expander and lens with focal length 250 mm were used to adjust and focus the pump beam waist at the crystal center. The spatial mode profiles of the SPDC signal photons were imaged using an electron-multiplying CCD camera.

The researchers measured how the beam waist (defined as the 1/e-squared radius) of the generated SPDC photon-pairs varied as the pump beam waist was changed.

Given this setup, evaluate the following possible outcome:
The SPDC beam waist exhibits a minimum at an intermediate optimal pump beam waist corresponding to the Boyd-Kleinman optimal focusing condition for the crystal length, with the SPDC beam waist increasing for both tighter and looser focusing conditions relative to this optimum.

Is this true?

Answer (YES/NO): NO